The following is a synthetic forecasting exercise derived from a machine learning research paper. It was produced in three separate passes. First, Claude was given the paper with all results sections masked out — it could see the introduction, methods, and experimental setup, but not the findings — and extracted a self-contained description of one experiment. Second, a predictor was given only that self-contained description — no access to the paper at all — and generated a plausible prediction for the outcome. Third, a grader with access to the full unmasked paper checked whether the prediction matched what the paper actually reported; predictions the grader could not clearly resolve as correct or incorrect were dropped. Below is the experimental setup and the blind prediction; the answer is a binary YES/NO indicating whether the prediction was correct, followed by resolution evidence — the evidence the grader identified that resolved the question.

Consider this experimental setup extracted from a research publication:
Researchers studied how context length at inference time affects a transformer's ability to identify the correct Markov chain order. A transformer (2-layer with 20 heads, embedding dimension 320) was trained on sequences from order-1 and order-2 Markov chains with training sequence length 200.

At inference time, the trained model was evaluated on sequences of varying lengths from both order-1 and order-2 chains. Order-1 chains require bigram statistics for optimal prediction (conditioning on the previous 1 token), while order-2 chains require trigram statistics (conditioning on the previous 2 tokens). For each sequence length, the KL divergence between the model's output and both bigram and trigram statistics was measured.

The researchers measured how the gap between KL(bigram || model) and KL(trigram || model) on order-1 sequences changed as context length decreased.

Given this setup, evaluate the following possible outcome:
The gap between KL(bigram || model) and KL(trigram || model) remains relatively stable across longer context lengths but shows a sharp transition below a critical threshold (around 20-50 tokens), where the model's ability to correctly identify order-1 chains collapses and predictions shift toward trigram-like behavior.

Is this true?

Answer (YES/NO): NO